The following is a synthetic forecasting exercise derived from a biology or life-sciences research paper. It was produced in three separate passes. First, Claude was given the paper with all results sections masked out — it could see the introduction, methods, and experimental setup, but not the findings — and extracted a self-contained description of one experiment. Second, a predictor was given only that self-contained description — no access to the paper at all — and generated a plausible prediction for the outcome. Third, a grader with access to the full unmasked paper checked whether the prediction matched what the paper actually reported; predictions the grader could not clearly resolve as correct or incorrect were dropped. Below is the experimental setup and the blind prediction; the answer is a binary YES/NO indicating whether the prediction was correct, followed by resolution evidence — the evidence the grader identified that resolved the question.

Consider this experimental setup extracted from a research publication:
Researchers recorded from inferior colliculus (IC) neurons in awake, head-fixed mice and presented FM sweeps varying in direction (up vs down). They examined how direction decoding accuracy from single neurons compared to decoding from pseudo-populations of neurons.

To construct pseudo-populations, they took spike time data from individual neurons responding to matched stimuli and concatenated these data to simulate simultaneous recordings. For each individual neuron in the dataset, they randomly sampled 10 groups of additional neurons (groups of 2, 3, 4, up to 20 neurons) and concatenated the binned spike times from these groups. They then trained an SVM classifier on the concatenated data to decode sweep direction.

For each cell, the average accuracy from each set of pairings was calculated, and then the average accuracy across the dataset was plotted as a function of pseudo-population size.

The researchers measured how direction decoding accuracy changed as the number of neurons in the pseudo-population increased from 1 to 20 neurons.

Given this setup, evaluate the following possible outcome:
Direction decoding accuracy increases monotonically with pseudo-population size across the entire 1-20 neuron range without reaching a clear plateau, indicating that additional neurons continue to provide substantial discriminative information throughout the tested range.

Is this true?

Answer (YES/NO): NO